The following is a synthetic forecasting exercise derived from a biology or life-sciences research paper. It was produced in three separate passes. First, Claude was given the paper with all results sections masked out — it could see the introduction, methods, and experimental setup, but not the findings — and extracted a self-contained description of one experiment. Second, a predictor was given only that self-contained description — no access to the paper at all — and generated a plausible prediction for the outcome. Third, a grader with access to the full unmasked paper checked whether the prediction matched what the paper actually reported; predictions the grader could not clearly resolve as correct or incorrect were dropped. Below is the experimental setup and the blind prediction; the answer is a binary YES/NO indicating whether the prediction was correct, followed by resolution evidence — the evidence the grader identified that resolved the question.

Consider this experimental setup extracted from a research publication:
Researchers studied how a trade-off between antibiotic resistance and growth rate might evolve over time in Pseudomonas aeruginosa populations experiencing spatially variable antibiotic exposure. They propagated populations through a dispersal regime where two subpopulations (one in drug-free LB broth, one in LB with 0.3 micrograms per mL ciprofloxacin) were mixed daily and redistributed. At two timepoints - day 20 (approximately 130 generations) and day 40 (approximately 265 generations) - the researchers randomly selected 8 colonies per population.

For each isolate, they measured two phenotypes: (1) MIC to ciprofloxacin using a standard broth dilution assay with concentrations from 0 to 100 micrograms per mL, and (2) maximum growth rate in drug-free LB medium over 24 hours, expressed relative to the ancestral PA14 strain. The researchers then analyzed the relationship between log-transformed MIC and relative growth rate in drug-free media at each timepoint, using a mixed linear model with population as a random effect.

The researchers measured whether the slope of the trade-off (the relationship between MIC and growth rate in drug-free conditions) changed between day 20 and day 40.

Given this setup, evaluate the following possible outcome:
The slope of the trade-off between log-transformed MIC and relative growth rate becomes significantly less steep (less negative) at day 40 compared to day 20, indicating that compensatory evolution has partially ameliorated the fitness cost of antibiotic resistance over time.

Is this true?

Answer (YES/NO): YES